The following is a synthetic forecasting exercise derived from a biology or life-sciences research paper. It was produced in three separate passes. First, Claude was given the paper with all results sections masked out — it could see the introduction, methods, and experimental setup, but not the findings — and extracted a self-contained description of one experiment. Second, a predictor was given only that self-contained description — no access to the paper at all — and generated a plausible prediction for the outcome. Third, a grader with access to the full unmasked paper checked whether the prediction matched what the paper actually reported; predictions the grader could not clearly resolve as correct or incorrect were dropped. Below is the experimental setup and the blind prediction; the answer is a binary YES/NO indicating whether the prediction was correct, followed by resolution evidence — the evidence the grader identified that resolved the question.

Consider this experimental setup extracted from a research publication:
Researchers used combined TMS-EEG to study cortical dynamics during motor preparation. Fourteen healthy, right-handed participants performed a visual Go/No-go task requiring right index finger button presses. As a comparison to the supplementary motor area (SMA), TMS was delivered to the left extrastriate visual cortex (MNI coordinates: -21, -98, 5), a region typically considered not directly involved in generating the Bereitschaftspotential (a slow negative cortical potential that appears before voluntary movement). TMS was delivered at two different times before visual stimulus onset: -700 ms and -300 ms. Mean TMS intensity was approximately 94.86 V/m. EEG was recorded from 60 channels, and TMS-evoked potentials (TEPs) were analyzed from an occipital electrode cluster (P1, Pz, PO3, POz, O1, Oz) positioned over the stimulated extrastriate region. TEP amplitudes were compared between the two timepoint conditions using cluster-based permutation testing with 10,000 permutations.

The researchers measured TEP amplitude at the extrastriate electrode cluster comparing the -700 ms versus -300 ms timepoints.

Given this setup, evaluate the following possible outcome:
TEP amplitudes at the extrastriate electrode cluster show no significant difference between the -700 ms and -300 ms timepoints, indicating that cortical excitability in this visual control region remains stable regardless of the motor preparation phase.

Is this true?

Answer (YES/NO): YES